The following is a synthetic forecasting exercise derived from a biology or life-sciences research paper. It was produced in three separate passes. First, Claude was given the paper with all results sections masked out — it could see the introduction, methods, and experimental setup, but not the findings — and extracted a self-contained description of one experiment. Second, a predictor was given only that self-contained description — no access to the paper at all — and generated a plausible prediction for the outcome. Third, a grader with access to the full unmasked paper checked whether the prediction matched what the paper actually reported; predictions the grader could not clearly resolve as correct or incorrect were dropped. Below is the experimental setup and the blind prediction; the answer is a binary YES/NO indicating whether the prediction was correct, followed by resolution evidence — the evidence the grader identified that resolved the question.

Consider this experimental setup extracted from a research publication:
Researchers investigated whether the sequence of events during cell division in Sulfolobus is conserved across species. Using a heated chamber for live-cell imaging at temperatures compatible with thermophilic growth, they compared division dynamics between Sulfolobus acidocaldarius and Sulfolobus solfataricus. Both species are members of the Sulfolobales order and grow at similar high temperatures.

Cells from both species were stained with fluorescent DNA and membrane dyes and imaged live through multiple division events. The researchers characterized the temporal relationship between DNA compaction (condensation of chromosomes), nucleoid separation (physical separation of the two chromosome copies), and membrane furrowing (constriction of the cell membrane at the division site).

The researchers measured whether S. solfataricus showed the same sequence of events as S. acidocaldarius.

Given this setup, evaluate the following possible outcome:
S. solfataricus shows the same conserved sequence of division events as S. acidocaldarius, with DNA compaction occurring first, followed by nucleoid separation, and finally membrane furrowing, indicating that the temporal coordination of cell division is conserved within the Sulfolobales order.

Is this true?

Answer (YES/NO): YES